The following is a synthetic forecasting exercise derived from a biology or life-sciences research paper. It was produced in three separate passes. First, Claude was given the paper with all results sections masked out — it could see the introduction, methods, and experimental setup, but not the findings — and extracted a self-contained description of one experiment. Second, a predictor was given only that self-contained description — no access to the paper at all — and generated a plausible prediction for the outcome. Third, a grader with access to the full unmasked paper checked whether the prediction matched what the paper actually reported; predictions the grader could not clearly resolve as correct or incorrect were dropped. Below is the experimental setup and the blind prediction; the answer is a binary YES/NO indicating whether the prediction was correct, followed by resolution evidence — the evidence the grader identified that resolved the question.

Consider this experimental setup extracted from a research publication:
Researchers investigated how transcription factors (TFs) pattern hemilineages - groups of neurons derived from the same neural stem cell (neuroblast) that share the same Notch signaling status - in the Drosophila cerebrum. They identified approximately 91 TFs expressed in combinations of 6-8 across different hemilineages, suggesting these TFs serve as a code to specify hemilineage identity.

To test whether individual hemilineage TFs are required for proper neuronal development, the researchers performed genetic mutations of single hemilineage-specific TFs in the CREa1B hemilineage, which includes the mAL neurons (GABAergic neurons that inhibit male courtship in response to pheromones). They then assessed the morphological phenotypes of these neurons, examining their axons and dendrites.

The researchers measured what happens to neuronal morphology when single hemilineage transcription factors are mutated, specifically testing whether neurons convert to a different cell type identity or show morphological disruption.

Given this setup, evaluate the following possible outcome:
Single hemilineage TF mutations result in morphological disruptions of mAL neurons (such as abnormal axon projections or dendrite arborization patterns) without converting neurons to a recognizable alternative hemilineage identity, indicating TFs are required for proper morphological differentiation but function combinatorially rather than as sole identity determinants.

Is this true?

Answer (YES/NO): YES